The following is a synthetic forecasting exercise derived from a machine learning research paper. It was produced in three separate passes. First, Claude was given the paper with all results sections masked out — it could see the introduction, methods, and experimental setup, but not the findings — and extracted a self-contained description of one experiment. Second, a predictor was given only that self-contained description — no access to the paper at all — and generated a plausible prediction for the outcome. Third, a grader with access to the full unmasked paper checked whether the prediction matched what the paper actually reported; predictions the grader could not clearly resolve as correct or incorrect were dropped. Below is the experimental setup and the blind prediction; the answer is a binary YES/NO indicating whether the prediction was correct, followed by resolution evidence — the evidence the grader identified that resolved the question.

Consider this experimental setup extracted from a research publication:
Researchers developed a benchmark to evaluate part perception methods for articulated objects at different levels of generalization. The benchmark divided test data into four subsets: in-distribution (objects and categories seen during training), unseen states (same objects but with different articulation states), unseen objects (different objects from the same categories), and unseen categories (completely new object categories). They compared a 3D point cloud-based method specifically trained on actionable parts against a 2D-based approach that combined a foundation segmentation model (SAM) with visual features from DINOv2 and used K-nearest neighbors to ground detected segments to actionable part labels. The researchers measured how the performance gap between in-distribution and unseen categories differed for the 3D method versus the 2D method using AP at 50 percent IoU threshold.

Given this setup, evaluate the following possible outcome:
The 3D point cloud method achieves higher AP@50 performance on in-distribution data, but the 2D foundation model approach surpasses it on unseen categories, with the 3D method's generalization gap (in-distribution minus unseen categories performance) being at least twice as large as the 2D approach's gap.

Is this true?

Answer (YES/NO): NO